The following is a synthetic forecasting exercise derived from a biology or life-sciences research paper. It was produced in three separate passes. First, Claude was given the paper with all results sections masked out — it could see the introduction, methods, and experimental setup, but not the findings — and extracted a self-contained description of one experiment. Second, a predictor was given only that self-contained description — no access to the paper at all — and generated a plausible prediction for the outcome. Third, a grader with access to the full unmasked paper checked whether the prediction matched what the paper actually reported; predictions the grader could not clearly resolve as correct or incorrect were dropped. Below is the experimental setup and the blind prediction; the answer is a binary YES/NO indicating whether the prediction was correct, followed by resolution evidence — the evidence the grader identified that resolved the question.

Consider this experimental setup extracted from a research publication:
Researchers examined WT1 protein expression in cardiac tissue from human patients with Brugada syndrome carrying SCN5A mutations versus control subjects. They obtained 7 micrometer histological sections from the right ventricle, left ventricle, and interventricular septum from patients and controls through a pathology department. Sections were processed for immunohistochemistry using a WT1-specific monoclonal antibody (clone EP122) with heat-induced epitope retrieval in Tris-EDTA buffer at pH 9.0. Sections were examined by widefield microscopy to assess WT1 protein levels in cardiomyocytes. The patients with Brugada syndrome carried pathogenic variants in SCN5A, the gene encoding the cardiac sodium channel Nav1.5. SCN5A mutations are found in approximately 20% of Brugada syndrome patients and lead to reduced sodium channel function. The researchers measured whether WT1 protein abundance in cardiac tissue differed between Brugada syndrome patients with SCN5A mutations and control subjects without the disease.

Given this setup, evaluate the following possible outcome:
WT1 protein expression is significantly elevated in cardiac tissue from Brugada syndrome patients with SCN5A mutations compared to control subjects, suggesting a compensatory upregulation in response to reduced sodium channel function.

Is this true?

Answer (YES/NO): YES